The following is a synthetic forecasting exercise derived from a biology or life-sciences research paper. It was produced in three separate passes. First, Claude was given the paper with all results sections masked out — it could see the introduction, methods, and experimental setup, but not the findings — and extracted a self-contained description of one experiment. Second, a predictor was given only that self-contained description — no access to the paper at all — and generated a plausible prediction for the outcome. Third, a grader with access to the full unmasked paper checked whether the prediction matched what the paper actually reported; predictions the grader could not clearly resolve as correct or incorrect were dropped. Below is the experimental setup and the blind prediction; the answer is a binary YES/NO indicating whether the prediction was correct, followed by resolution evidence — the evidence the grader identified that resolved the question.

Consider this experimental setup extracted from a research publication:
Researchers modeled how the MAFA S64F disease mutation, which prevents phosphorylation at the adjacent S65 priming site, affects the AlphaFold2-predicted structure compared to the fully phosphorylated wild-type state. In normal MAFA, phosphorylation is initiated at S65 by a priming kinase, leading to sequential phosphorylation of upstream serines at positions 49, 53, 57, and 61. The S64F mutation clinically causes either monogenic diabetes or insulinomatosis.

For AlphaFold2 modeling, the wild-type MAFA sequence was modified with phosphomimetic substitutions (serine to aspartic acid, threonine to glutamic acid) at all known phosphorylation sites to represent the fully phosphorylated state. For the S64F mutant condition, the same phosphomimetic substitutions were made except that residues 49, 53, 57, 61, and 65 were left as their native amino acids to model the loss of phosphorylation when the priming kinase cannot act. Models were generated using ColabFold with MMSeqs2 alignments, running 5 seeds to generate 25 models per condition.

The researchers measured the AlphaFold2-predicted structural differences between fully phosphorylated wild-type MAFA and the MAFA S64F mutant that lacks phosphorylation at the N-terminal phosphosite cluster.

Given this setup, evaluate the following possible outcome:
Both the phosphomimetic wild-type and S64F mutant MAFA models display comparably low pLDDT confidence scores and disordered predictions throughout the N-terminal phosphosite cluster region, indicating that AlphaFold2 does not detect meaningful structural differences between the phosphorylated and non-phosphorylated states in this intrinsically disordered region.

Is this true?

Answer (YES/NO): NO